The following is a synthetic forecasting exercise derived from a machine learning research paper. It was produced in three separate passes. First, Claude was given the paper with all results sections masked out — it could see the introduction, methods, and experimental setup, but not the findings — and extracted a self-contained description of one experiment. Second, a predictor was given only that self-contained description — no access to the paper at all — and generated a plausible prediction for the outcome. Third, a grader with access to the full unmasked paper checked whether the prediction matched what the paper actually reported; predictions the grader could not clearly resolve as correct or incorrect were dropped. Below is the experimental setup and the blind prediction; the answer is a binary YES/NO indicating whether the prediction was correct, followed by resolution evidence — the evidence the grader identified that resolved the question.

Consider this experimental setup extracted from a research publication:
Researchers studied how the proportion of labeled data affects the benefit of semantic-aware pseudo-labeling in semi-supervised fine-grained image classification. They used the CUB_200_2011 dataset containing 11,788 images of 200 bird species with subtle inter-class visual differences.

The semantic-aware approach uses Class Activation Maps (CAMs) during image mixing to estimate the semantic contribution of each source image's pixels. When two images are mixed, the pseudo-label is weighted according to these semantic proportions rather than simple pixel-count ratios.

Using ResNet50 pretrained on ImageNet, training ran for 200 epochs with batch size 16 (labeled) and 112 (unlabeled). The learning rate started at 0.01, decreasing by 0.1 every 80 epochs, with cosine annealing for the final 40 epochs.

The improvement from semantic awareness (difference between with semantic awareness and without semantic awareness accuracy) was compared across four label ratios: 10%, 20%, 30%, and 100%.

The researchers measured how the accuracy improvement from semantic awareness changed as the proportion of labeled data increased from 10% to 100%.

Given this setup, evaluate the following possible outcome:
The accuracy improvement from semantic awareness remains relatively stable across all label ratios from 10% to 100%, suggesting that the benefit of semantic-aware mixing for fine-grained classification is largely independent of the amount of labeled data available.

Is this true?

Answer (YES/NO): NO